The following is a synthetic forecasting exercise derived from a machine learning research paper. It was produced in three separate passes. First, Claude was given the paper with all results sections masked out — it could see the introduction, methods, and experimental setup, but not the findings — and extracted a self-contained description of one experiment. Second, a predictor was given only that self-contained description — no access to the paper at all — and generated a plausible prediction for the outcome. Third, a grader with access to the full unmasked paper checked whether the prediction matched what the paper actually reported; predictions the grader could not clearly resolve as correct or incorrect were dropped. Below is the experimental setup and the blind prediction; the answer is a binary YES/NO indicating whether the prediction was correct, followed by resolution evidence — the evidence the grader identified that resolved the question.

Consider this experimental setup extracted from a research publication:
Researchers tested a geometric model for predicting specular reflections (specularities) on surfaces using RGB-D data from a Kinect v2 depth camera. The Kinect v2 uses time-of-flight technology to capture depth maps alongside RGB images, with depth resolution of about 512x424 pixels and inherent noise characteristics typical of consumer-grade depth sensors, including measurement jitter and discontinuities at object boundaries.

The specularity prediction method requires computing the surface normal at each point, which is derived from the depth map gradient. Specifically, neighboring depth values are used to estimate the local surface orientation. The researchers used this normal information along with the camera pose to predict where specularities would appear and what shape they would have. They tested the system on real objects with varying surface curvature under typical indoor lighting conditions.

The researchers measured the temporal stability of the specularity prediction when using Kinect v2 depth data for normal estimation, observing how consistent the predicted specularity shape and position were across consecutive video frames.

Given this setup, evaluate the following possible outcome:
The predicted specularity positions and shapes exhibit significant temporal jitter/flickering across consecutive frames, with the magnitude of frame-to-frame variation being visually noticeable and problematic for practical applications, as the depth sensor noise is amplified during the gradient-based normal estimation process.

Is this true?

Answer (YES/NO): YES